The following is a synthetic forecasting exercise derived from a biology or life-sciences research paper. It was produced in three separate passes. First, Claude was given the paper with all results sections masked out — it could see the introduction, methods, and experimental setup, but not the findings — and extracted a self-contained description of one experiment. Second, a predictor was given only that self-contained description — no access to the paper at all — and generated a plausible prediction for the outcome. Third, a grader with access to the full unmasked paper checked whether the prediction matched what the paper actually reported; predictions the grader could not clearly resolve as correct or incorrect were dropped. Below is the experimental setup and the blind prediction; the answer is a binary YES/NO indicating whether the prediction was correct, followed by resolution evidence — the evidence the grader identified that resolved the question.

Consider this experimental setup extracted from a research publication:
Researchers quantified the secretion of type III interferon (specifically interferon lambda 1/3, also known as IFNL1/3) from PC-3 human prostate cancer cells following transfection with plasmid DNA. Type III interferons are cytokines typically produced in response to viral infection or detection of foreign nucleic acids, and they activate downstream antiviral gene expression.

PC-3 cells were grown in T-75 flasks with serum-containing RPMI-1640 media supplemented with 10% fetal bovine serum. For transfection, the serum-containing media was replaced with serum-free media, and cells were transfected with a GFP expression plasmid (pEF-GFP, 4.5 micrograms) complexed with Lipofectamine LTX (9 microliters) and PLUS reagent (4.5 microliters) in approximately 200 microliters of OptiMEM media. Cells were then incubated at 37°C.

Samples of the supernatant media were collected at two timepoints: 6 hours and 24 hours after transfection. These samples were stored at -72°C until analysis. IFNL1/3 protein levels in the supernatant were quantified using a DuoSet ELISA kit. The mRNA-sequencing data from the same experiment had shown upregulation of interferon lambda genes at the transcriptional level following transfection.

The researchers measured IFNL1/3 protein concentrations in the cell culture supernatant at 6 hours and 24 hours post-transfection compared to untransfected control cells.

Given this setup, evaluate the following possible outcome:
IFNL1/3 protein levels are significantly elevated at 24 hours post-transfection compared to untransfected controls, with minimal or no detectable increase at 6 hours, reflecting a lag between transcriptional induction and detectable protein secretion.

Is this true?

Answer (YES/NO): NO